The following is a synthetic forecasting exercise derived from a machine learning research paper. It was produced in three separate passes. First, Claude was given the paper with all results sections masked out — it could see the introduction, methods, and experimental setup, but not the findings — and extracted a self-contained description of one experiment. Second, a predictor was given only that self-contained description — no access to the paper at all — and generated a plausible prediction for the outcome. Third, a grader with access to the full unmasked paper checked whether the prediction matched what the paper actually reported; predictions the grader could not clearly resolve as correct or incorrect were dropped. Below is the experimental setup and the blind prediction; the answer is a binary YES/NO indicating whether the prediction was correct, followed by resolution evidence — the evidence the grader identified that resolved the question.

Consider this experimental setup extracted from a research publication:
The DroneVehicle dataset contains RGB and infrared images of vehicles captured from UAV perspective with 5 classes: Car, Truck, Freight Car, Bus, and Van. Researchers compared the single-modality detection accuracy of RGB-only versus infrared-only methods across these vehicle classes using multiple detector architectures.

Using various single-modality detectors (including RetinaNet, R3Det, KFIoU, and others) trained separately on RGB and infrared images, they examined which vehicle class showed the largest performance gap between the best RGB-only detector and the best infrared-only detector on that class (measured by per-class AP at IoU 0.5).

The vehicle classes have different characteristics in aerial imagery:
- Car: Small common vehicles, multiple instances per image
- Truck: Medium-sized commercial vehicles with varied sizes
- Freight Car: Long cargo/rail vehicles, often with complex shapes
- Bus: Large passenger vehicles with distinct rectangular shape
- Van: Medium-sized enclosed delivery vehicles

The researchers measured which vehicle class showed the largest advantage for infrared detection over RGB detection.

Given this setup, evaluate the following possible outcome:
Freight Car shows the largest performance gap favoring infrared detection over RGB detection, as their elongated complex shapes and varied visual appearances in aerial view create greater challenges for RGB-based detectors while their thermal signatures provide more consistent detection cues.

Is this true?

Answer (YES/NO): YES